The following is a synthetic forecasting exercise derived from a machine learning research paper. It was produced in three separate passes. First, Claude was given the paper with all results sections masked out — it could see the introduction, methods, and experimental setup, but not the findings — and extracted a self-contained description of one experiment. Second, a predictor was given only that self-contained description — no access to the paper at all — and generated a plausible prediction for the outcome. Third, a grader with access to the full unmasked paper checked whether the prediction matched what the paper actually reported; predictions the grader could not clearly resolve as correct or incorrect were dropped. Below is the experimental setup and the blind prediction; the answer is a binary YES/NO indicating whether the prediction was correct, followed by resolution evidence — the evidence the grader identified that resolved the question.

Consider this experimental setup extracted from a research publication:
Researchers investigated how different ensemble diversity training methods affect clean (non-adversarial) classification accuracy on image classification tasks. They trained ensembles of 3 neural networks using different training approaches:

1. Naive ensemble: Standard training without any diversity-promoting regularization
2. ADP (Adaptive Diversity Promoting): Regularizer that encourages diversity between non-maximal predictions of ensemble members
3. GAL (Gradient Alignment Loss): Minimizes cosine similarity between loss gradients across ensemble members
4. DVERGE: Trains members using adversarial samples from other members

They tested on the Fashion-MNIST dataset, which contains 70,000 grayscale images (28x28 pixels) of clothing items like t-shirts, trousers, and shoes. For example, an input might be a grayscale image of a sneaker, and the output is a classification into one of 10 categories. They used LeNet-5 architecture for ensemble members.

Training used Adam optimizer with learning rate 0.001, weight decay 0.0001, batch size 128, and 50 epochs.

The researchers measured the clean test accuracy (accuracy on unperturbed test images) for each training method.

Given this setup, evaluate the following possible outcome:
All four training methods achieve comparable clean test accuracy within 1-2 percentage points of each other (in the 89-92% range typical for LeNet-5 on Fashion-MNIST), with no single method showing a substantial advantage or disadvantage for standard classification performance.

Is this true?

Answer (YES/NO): YES